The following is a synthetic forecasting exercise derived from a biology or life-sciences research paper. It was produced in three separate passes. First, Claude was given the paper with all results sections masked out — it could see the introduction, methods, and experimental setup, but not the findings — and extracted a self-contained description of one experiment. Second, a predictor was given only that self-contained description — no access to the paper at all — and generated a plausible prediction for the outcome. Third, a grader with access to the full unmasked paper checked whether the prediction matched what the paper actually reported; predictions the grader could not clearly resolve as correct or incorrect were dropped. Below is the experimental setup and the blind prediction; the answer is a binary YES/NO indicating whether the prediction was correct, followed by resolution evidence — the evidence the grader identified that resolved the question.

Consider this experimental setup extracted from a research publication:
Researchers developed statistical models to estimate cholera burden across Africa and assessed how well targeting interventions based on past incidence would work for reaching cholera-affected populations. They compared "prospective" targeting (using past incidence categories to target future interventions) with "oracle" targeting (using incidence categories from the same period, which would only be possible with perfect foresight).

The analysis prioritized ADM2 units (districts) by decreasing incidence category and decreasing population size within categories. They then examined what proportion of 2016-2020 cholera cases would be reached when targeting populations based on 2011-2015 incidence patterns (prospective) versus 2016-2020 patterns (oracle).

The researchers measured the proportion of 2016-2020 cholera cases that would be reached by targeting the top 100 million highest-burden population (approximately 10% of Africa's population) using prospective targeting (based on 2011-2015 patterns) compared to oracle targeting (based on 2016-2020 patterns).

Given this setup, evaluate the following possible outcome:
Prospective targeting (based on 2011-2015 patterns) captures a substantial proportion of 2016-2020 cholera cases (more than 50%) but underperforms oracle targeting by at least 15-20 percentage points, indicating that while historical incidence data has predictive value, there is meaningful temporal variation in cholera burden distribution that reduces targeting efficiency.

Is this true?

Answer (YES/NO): NO